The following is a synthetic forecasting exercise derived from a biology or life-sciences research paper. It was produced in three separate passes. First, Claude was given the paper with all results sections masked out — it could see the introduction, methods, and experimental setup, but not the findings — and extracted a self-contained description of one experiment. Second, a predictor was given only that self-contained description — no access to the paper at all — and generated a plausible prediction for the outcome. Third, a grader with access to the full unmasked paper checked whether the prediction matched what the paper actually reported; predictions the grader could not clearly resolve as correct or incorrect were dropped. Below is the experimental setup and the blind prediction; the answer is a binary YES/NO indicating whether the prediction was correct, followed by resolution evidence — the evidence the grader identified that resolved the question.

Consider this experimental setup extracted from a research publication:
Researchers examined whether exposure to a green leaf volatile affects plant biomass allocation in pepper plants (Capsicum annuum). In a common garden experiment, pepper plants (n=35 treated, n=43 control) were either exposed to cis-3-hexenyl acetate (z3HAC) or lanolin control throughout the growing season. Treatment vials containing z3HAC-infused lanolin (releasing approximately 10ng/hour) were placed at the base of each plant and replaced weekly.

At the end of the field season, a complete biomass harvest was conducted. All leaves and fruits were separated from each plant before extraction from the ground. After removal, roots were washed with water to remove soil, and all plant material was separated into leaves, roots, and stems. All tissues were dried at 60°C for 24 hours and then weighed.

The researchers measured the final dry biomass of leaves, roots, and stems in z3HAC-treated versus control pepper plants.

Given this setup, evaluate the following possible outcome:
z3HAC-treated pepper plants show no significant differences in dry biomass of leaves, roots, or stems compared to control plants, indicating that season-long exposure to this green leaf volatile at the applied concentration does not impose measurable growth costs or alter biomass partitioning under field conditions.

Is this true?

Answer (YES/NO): NO